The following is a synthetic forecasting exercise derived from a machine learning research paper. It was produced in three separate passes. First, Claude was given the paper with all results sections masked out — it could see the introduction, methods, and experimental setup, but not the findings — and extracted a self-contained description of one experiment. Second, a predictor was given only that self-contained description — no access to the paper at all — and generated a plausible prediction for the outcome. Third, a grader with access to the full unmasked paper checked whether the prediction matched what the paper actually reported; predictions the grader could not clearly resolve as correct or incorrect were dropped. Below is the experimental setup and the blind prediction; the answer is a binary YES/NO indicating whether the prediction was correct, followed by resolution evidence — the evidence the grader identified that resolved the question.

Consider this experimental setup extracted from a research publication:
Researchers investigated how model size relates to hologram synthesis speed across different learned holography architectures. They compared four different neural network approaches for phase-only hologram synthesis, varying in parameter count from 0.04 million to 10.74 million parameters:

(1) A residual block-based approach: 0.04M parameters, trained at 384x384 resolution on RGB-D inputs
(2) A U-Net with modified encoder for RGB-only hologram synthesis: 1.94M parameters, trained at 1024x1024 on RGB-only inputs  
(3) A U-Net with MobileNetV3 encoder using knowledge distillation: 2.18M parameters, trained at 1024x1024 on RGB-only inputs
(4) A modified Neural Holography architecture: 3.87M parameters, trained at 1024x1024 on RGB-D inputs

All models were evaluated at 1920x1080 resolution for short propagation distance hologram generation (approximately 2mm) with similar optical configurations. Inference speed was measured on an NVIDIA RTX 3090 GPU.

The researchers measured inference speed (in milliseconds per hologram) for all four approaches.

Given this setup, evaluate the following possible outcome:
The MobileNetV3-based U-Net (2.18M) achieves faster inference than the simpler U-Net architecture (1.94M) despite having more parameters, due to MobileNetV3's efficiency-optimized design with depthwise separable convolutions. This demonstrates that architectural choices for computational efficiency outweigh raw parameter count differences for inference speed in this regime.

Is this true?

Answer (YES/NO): NO